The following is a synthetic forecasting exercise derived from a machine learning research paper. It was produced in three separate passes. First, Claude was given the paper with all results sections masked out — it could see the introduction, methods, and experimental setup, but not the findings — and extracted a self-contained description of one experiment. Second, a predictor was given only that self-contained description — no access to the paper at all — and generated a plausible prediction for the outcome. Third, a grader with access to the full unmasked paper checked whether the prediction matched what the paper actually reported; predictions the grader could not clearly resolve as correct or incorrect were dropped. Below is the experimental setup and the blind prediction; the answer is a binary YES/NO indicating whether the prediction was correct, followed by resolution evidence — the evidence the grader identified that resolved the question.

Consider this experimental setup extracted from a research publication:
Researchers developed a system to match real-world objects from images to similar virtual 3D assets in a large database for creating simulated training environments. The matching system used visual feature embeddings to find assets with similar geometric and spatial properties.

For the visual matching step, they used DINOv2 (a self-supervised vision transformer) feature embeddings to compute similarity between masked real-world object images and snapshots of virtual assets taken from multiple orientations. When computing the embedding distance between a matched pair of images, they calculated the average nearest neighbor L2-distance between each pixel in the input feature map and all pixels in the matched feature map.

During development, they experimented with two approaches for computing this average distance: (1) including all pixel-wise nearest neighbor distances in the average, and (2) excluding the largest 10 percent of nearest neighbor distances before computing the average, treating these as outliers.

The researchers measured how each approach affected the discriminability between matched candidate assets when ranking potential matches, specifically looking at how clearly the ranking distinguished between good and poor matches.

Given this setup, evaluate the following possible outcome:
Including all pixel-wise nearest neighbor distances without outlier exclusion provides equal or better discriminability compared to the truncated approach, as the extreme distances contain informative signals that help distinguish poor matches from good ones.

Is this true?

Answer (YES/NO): NO